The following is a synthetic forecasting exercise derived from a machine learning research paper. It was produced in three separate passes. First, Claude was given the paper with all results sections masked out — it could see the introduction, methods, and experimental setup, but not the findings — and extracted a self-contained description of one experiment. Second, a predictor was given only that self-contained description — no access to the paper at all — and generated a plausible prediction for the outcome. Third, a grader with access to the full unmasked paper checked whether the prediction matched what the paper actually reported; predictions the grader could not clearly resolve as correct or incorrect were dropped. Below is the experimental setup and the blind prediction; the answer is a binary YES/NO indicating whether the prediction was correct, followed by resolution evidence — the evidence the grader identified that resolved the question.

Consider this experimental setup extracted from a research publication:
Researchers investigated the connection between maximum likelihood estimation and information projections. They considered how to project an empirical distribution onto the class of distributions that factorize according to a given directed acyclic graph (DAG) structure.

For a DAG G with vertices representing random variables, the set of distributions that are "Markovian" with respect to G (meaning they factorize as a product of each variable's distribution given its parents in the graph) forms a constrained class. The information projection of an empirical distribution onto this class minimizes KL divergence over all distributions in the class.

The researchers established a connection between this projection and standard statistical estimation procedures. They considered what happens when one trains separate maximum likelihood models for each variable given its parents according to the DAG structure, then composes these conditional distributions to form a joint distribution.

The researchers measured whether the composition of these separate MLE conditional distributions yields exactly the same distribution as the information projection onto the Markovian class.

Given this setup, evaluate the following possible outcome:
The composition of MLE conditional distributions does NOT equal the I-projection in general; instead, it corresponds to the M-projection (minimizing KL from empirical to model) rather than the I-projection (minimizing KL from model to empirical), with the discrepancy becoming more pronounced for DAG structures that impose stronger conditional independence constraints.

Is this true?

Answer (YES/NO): NO